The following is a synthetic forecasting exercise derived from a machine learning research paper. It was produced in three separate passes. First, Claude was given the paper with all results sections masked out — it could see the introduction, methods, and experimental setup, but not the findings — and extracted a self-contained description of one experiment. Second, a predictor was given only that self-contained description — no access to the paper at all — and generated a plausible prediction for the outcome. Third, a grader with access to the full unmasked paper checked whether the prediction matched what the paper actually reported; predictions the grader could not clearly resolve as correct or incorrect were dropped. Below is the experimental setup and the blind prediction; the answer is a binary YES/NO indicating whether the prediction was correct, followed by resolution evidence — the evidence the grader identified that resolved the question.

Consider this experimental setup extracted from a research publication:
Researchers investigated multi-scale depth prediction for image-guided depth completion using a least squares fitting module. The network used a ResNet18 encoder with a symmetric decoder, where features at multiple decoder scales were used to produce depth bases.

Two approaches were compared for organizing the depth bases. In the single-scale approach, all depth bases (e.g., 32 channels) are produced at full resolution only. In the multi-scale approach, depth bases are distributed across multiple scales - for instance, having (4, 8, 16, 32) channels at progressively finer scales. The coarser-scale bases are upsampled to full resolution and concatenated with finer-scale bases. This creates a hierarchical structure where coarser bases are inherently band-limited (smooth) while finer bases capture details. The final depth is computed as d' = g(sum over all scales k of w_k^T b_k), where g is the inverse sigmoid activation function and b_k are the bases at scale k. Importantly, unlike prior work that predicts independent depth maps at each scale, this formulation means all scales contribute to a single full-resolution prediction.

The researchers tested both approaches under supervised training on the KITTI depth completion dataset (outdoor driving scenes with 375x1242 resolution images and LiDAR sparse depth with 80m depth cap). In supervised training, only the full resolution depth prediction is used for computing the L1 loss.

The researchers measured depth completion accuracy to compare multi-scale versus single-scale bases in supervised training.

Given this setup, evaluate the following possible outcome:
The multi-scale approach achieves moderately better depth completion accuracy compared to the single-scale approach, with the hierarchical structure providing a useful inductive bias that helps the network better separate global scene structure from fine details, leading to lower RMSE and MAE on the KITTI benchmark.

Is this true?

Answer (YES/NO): NO